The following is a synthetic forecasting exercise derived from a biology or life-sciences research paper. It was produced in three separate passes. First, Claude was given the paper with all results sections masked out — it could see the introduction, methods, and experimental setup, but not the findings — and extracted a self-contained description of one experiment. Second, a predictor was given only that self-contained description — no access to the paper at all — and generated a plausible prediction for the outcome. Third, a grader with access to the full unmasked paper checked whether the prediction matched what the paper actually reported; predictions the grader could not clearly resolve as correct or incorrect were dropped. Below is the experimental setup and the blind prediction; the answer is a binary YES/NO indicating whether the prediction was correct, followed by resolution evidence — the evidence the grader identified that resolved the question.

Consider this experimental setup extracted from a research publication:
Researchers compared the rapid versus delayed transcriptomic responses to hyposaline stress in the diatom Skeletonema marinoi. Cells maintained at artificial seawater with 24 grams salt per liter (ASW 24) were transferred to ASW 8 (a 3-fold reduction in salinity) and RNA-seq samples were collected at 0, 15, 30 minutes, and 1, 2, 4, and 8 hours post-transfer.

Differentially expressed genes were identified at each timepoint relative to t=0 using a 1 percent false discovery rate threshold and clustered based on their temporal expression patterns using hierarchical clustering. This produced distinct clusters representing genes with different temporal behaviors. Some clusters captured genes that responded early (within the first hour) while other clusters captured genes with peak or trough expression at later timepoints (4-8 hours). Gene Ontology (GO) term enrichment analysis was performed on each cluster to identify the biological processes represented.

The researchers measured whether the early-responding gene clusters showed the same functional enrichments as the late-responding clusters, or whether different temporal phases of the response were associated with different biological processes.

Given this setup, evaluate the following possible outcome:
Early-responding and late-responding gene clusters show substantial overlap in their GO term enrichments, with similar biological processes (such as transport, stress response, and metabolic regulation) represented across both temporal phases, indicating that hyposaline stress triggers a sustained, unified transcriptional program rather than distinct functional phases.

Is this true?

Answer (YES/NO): NO